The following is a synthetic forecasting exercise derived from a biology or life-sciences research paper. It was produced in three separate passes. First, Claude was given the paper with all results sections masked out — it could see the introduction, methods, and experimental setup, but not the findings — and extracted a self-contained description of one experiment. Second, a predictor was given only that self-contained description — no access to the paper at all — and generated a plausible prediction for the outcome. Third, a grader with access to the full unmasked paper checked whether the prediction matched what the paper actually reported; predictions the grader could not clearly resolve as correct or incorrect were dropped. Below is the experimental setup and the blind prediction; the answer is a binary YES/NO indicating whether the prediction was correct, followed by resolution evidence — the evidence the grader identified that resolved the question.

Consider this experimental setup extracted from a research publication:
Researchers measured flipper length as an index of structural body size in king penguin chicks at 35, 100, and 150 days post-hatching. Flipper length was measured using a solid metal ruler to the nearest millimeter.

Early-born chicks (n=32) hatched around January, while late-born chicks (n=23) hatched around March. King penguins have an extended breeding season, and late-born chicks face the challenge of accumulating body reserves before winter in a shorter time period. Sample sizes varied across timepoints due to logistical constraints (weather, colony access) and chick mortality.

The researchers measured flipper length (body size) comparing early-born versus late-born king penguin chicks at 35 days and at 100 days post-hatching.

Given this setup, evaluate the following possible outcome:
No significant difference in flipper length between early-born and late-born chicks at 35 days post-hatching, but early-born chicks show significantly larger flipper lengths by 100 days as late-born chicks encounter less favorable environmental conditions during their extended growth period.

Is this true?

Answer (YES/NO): YES